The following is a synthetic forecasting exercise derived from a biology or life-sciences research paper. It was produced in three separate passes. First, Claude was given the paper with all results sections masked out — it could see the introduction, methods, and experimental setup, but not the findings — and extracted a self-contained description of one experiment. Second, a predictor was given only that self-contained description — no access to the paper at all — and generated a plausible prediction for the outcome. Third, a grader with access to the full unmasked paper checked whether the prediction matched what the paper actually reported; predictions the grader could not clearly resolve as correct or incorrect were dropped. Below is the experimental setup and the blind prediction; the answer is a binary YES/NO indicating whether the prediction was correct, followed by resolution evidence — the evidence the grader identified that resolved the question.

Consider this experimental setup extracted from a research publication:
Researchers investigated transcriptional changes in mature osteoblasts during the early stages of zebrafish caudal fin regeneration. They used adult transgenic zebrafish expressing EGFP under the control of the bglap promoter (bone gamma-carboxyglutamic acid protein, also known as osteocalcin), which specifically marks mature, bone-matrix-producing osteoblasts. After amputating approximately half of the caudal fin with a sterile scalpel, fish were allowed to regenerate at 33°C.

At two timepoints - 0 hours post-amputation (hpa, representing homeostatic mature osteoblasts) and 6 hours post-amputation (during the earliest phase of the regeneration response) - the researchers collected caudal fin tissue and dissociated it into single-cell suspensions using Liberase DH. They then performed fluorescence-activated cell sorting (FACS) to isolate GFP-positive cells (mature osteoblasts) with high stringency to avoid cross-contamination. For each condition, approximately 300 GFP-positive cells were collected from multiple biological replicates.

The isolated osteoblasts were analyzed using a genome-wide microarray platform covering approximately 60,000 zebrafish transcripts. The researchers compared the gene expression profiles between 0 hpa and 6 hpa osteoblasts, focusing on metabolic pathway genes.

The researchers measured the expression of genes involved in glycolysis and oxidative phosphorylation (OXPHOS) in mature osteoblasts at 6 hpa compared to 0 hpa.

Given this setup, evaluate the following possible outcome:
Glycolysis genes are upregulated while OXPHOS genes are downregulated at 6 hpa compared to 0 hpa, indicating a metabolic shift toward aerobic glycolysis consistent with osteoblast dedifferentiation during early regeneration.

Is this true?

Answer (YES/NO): NO